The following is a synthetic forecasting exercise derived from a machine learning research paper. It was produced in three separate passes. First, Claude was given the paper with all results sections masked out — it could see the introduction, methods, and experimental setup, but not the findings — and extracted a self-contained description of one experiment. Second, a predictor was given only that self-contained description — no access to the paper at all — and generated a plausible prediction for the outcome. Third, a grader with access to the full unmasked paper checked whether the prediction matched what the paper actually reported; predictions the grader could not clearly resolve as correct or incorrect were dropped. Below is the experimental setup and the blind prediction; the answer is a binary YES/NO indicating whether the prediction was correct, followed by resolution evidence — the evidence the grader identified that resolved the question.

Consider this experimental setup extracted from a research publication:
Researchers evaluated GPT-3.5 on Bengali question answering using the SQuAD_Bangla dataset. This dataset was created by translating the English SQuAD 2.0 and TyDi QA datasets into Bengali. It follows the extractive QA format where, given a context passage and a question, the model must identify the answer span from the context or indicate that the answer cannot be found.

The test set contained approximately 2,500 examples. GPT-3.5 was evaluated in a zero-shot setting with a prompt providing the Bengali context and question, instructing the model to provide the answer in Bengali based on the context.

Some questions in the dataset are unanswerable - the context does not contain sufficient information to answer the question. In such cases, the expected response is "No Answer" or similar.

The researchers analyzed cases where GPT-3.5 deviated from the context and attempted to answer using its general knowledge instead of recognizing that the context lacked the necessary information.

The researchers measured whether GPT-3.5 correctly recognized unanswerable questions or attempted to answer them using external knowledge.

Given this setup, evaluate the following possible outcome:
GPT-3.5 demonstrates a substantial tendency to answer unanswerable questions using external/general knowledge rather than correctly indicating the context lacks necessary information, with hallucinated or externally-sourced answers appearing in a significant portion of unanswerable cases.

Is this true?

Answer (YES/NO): NO